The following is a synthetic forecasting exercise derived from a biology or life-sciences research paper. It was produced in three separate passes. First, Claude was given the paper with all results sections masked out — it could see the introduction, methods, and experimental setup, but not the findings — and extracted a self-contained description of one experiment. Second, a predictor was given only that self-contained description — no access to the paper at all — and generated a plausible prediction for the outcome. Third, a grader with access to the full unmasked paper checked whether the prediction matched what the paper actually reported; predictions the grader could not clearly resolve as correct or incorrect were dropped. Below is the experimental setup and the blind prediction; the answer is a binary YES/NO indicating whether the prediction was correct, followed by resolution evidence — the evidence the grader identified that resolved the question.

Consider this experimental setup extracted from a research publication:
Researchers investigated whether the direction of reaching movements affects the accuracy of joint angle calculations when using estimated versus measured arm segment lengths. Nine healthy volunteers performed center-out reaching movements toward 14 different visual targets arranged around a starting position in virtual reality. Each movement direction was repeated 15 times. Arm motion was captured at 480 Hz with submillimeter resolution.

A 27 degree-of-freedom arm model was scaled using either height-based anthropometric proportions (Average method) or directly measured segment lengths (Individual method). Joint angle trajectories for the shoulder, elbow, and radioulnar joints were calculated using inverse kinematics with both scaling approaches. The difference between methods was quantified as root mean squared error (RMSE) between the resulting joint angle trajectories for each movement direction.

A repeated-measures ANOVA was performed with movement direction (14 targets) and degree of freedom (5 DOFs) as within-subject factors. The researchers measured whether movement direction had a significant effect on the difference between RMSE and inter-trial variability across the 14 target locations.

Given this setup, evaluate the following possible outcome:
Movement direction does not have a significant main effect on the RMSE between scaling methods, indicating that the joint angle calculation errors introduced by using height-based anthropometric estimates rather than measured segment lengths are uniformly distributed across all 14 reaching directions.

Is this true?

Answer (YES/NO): YES